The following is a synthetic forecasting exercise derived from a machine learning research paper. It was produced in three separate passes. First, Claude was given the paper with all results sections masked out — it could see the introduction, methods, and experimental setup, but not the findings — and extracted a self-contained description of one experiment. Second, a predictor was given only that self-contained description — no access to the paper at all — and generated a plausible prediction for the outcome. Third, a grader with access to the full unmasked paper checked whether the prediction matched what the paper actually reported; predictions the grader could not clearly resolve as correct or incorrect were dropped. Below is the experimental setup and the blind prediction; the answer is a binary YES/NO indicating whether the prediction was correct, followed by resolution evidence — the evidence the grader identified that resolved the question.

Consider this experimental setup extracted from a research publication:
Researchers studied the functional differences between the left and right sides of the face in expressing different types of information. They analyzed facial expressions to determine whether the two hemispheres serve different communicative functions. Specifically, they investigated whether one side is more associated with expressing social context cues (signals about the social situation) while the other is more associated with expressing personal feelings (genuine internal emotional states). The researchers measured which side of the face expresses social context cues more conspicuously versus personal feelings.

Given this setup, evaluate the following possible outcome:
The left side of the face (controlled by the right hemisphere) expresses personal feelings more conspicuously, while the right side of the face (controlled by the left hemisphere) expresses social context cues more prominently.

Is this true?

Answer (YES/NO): YES